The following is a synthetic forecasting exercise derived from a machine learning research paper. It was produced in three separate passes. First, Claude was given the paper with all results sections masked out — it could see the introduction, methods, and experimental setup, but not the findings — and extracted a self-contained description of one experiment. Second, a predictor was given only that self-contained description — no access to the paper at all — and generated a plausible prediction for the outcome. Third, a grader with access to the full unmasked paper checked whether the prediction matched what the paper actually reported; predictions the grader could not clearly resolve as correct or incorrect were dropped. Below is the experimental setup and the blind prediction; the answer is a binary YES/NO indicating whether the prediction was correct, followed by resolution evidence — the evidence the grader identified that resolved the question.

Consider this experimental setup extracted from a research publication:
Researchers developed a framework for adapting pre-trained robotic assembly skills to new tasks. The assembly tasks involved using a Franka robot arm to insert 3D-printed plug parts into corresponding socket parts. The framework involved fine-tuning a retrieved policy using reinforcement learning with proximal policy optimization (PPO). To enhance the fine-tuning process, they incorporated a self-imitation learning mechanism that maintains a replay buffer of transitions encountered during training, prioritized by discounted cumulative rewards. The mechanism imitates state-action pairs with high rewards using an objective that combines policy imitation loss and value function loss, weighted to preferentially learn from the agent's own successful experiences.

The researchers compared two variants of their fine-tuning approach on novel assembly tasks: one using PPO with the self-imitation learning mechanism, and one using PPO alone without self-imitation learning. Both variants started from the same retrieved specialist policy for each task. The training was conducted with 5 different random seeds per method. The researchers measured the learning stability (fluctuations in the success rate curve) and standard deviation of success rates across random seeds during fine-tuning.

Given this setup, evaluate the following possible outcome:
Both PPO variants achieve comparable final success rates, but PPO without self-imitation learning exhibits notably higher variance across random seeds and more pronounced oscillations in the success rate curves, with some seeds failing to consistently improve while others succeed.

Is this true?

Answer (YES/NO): NO